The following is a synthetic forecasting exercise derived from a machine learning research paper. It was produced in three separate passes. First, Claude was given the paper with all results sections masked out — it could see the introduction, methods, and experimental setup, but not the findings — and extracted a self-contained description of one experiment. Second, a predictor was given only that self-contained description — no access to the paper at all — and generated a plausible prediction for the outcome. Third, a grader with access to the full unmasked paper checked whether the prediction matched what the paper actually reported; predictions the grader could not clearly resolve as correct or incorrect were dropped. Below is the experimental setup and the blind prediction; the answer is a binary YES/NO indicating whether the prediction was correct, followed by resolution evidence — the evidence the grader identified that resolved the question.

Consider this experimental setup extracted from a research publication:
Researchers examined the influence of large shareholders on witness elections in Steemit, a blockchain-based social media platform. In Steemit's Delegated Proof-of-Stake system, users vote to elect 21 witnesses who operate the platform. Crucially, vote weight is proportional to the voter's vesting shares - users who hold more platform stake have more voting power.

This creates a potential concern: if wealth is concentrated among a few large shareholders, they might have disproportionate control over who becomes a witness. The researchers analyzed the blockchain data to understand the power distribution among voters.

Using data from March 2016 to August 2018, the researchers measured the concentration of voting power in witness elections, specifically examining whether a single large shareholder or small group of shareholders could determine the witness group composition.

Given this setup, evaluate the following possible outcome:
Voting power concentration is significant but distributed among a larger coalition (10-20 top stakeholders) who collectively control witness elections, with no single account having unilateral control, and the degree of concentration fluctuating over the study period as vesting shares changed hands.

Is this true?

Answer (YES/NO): NO